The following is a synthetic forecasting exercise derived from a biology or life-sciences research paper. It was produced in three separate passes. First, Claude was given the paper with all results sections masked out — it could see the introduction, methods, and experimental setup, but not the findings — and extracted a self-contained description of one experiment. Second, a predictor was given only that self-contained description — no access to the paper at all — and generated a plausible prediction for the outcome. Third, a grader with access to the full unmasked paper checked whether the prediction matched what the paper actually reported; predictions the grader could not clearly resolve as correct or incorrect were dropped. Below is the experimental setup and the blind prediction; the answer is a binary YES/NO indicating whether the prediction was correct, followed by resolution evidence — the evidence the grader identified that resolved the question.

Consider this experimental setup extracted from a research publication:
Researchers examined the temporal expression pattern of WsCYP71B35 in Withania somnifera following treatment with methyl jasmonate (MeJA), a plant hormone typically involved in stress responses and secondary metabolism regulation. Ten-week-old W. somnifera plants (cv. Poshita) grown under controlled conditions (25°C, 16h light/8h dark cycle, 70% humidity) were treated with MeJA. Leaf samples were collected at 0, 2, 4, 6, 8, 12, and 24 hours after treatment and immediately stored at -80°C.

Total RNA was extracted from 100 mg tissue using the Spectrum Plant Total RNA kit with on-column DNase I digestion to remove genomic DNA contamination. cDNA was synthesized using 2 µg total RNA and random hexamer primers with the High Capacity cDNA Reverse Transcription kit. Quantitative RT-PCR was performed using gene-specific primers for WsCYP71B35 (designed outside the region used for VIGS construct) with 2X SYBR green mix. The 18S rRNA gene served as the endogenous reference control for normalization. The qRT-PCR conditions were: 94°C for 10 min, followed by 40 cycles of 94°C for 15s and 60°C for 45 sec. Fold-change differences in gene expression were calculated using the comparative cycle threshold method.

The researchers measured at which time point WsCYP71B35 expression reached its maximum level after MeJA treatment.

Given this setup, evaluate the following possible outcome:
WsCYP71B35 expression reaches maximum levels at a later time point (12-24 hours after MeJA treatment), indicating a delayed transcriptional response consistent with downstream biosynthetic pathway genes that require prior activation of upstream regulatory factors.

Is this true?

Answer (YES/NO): NO